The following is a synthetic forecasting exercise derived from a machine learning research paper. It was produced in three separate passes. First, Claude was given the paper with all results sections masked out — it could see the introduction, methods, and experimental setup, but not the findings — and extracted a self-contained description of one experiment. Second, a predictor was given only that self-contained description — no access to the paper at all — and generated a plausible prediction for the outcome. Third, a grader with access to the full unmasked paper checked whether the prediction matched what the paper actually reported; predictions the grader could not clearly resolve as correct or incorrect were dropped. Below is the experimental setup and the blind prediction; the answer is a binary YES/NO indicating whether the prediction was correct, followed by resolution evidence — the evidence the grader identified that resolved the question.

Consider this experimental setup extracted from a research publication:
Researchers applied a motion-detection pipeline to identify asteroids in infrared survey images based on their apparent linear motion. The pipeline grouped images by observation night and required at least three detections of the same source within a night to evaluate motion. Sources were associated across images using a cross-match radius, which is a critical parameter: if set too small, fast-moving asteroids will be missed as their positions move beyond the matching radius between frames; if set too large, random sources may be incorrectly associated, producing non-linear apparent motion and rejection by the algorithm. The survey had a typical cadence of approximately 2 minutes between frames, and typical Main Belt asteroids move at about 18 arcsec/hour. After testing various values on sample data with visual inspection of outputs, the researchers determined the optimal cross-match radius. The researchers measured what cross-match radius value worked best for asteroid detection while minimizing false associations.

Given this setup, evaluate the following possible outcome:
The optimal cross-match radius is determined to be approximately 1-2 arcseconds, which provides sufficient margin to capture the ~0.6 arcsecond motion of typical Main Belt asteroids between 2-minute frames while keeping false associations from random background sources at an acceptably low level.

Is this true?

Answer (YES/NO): NO